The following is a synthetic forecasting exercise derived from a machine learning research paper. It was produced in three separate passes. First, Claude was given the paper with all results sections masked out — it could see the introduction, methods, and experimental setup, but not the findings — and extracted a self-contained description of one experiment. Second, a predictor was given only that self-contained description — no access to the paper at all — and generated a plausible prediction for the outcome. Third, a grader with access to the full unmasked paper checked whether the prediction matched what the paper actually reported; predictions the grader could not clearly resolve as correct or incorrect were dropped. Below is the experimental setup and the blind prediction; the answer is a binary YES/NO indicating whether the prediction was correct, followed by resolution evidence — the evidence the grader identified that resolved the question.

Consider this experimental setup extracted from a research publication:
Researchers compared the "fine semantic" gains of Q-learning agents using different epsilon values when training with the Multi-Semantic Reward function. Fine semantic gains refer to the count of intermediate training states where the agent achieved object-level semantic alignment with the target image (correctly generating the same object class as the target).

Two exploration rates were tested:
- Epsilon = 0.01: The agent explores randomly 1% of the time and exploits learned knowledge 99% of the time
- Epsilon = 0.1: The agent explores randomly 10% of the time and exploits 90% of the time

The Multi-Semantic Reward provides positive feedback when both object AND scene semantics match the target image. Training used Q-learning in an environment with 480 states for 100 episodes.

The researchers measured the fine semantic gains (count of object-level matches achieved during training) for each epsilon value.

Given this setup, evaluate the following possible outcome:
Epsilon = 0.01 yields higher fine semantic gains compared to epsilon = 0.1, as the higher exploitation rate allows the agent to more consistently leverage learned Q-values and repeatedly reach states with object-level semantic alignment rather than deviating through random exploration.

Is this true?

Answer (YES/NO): YES